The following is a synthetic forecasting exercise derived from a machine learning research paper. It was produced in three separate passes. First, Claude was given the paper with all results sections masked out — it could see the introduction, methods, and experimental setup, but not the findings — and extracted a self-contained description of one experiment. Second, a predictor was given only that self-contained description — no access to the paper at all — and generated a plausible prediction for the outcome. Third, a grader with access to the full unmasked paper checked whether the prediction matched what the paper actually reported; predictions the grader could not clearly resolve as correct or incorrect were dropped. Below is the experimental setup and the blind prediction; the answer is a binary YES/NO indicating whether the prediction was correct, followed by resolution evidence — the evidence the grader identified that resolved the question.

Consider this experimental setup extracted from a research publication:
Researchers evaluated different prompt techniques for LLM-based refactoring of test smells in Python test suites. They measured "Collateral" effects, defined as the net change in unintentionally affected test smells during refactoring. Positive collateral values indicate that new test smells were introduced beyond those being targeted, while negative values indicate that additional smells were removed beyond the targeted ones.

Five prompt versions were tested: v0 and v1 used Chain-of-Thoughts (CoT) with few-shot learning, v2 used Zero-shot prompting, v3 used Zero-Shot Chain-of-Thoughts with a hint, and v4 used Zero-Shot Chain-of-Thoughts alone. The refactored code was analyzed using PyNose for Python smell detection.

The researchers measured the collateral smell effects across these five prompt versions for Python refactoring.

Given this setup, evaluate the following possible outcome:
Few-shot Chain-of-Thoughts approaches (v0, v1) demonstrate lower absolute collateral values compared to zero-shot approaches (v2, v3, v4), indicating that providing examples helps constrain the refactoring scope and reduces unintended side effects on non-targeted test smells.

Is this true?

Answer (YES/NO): NO